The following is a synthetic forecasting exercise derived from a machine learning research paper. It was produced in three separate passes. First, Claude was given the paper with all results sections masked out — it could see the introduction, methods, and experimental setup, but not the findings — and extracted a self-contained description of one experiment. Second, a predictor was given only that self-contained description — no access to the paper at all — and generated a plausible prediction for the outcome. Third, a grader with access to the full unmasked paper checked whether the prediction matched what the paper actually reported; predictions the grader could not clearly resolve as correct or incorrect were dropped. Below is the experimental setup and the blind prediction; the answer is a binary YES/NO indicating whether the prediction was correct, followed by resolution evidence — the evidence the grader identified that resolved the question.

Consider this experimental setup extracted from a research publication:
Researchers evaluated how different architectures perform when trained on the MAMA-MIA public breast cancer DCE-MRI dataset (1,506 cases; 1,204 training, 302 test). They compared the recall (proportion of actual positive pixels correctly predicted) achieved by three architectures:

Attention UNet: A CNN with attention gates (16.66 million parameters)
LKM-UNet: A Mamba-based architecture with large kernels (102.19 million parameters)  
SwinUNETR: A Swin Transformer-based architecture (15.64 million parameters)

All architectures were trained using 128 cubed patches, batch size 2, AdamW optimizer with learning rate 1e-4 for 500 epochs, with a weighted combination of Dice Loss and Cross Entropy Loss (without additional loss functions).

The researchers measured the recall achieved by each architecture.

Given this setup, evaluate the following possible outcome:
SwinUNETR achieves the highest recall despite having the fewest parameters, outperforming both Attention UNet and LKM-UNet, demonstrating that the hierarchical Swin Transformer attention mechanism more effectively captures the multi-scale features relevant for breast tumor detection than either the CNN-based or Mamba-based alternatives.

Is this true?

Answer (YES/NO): NO